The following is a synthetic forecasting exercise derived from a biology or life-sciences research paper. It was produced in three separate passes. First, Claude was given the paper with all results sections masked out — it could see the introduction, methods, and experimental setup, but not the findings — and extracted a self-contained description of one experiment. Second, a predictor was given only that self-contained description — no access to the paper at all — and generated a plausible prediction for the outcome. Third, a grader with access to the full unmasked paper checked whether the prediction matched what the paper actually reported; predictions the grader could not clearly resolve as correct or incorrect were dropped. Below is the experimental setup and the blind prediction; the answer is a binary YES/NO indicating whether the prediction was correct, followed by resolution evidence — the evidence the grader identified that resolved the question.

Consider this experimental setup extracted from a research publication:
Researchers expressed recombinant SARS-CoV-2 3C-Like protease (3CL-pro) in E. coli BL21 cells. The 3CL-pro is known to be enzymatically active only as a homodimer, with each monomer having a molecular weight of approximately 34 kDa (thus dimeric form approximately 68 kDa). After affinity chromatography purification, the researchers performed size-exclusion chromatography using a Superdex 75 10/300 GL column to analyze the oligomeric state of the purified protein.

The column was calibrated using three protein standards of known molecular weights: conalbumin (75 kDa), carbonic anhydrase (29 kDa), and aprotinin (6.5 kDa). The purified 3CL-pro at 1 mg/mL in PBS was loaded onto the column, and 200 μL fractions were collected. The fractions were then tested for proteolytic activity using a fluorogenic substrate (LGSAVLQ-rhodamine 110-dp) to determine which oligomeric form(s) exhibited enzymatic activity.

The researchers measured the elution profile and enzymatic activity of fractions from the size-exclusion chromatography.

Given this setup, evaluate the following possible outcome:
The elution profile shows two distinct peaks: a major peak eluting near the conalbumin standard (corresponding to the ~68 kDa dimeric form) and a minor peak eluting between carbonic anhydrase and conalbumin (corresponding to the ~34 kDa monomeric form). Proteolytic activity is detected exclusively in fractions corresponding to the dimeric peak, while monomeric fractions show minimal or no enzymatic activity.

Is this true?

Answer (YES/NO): NO